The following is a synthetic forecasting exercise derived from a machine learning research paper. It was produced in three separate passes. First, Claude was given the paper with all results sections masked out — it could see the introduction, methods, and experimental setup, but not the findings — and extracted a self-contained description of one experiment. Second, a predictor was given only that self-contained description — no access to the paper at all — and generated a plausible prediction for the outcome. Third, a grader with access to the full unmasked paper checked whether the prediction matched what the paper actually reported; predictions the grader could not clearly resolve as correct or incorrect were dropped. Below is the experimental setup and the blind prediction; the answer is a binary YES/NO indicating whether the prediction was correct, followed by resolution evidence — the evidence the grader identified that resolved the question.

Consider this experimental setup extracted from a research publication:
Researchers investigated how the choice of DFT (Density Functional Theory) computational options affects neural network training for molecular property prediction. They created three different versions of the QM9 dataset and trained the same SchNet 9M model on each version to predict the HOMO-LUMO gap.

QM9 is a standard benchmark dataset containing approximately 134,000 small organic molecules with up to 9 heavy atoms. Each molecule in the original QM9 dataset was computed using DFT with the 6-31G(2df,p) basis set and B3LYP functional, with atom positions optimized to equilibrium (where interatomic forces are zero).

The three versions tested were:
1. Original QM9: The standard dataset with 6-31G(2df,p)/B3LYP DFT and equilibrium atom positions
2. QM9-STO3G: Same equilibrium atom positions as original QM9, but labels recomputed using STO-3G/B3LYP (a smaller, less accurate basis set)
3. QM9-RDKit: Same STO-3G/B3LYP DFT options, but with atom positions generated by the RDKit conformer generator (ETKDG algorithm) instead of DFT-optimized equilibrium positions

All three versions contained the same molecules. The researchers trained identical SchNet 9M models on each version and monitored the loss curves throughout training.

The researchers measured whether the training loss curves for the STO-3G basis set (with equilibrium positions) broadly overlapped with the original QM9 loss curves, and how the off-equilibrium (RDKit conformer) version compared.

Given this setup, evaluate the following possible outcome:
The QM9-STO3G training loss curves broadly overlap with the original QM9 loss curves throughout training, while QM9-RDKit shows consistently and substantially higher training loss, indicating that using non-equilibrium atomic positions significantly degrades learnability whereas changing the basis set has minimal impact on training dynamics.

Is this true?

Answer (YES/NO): YES